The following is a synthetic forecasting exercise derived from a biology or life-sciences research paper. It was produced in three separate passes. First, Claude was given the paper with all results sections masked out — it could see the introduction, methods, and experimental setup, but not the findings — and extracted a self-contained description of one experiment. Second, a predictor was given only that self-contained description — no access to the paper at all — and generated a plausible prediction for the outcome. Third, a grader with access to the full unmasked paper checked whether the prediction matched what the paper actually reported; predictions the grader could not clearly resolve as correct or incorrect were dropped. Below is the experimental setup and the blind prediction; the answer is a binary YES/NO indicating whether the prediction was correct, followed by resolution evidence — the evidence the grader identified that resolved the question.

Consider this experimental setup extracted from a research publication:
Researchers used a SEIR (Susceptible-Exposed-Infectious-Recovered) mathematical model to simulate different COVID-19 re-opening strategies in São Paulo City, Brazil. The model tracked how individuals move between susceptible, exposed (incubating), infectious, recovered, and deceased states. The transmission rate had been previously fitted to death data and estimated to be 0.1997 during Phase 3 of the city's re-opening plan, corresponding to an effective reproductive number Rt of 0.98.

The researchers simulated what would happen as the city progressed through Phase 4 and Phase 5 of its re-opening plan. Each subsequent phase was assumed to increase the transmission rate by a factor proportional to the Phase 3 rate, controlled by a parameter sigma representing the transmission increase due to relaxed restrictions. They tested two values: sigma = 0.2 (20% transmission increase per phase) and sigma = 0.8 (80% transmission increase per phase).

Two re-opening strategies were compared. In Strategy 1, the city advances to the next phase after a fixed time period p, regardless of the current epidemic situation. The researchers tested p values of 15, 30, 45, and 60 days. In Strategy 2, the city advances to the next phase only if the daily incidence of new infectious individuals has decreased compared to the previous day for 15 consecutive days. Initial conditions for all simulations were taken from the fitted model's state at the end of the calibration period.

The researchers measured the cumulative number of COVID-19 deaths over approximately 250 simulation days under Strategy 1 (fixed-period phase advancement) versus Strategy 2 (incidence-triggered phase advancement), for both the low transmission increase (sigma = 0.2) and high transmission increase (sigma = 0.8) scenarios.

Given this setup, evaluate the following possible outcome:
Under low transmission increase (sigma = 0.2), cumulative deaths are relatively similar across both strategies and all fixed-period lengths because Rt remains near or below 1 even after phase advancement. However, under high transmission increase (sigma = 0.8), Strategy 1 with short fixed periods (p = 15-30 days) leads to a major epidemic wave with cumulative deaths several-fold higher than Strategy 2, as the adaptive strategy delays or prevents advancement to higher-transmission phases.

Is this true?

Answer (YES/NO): NO